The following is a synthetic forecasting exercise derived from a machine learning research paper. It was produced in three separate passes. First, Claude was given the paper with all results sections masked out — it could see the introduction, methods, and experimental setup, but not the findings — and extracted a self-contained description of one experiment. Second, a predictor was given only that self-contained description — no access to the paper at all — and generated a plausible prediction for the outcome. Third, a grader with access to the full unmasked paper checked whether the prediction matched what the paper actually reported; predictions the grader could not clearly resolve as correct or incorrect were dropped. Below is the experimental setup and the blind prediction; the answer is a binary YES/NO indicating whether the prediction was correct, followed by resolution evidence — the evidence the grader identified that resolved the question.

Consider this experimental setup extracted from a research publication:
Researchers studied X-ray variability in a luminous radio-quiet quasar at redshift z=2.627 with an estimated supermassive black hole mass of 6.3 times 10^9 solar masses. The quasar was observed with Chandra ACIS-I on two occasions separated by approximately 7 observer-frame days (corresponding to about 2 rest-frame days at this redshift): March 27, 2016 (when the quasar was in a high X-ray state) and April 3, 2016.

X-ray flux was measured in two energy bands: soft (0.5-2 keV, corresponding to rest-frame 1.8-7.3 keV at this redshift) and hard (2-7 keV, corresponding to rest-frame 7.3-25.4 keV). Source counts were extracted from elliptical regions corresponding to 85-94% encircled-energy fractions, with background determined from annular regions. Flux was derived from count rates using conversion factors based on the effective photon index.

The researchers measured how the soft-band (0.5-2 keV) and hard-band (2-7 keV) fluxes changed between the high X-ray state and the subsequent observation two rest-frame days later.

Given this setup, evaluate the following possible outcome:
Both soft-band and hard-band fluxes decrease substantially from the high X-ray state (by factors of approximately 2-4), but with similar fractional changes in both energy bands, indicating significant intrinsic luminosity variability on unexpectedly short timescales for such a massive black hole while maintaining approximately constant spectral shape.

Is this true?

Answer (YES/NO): NO